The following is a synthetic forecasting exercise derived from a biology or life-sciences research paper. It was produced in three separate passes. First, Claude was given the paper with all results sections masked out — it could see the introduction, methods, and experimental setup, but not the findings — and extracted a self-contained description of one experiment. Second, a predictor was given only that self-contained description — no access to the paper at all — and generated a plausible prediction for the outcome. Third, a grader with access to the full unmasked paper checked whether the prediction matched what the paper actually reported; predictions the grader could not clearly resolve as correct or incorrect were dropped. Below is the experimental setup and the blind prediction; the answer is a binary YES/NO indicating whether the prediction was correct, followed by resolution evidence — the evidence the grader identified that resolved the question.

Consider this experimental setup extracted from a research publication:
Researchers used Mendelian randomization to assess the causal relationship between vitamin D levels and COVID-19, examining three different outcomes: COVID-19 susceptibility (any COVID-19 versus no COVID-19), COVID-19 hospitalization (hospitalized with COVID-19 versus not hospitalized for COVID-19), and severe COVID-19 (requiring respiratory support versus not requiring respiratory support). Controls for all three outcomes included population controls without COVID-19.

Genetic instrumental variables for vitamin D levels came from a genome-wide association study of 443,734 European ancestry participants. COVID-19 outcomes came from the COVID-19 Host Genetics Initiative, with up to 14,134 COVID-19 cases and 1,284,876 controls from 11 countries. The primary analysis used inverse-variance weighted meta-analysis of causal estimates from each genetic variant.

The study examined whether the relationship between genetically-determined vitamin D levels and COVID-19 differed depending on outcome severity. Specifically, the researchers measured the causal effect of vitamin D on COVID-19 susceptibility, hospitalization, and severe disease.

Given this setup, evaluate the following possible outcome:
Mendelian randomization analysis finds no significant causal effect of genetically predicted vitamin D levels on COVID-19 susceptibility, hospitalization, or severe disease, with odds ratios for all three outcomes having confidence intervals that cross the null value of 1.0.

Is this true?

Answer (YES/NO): YES